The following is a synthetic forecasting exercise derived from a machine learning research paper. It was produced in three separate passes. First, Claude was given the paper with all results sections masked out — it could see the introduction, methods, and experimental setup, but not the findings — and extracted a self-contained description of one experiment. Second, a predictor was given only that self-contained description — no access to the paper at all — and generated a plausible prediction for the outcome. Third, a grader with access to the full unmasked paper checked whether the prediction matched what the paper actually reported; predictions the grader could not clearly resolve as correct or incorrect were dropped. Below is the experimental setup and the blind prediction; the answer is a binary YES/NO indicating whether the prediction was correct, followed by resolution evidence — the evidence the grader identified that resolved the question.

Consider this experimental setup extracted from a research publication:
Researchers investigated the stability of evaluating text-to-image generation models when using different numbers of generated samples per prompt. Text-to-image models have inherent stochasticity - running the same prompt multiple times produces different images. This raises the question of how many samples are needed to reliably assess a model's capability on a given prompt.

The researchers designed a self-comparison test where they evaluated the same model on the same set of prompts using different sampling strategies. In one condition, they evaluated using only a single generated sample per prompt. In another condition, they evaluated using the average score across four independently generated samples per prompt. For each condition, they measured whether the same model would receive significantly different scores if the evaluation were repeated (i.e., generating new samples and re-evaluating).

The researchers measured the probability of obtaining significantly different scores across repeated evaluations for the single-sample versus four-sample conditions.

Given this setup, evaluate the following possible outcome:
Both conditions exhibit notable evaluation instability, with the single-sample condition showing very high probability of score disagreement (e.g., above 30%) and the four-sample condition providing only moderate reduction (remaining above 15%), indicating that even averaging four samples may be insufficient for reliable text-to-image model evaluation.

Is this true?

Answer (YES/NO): NO